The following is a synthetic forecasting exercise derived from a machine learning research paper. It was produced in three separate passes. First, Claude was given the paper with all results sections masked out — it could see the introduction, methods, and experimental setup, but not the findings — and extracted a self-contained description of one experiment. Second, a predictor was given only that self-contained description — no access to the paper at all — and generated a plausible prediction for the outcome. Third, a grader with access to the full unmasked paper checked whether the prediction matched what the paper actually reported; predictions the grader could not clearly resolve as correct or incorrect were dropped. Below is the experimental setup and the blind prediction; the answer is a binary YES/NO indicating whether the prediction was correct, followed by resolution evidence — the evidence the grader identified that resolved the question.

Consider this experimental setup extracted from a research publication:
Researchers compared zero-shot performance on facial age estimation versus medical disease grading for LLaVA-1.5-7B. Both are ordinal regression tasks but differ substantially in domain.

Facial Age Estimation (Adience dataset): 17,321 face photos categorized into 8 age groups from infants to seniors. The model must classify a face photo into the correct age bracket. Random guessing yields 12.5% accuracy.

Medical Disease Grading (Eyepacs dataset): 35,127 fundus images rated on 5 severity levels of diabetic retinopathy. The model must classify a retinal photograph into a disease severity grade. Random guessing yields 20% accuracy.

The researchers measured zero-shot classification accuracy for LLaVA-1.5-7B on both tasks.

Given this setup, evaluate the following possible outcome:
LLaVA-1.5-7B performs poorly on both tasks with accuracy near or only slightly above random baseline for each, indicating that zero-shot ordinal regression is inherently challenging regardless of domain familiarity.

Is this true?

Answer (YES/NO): NO